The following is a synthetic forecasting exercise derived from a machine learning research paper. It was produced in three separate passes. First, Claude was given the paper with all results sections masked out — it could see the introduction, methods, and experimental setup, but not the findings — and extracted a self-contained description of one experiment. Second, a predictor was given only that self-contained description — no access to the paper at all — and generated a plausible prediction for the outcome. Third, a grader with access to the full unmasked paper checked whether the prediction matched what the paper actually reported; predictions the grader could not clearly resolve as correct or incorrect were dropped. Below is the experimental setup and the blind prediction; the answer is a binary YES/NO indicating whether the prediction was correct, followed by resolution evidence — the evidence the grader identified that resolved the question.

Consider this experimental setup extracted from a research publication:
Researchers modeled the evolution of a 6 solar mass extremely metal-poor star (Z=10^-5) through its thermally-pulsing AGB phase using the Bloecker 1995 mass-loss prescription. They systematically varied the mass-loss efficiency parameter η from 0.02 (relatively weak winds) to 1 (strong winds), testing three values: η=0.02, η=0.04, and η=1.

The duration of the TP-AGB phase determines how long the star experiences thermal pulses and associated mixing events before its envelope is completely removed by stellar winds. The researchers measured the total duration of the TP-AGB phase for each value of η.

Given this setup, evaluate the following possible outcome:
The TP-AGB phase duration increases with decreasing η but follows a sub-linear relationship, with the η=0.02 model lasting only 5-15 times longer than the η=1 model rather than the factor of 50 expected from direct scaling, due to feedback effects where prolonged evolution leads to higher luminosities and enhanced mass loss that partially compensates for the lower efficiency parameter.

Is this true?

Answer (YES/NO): YES